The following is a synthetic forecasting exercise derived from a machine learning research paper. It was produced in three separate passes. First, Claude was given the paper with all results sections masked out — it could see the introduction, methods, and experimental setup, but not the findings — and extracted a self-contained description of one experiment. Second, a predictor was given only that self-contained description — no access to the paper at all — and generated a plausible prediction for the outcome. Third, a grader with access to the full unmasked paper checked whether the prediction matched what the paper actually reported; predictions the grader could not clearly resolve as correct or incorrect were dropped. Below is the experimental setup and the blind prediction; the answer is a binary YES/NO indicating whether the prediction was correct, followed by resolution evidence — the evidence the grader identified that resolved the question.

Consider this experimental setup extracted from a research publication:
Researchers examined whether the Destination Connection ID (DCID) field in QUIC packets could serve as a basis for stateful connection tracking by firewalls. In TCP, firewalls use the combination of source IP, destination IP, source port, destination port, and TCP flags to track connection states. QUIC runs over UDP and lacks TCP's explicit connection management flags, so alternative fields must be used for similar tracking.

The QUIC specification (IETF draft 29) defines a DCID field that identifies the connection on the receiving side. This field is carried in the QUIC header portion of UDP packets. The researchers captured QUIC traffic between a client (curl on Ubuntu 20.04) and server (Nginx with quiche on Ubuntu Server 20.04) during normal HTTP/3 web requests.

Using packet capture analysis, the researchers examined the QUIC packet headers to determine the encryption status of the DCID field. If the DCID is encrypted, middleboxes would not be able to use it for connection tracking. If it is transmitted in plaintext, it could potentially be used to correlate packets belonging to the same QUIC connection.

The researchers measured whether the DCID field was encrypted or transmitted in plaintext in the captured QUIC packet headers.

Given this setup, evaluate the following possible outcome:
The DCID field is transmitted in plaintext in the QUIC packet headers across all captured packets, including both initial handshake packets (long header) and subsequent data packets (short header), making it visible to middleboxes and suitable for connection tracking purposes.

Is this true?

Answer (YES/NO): YES